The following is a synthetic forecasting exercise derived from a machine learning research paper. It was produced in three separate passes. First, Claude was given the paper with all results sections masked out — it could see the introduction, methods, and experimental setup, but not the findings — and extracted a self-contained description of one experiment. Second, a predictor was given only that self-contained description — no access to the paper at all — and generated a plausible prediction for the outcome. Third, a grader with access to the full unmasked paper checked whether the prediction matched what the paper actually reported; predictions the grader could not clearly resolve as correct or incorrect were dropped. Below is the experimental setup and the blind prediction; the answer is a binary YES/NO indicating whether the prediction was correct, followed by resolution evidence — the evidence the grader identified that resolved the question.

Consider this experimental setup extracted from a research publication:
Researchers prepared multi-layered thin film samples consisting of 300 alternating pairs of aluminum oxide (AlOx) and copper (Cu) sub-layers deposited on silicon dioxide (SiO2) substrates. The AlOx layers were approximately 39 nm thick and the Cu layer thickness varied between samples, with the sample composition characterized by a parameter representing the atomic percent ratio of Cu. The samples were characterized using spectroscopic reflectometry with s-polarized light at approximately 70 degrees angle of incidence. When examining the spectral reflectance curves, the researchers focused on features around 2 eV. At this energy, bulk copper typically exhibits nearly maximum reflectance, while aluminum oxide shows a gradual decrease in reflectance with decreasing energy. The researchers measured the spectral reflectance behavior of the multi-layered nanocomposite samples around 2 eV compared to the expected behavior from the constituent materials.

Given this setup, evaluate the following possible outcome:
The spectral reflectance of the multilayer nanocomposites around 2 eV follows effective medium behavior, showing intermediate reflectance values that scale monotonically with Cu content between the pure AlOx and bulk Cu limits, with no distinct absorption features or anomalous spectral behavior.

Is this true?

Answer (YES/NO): NO